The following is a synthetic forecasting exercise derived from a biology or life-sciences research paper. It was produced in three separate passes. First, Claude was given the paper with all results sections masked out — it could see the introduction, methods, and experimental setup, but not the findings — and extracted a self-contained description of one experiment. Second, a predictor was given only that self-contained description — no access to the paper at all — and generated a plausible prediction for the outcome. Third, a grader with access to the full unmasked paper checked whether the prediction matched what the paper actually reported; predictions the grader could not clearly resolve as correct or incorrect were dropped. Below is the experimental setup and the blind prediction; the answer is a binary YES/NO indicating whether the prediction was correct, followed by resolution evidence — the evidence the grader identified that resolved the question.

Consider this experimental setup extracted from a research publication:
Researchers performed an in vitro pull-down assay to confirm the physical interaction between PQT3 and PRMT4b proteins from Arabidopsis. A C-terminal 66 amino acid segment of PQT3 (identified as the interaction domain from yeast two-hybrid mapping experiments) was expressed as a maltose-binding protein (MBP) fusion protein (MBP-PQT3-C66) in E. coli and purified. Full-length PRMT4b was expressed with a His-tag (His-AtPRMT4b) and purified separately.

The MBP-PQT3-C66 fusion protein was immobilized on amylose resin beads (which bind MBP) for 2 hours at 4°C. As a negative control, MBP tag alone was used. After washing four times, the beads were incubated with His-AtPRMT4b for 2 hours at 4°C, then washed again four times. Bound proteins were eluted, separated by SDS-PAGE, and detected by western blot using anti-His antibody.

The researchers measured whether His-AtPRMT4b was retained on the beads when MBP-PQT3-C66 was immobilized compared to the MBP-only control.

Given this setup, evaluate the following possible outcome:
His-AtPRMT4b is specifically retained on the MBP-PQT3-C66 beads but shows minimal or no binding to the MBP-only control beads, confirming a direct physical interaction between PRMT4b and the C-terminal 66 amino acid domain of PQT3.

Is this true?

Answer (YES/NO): YES